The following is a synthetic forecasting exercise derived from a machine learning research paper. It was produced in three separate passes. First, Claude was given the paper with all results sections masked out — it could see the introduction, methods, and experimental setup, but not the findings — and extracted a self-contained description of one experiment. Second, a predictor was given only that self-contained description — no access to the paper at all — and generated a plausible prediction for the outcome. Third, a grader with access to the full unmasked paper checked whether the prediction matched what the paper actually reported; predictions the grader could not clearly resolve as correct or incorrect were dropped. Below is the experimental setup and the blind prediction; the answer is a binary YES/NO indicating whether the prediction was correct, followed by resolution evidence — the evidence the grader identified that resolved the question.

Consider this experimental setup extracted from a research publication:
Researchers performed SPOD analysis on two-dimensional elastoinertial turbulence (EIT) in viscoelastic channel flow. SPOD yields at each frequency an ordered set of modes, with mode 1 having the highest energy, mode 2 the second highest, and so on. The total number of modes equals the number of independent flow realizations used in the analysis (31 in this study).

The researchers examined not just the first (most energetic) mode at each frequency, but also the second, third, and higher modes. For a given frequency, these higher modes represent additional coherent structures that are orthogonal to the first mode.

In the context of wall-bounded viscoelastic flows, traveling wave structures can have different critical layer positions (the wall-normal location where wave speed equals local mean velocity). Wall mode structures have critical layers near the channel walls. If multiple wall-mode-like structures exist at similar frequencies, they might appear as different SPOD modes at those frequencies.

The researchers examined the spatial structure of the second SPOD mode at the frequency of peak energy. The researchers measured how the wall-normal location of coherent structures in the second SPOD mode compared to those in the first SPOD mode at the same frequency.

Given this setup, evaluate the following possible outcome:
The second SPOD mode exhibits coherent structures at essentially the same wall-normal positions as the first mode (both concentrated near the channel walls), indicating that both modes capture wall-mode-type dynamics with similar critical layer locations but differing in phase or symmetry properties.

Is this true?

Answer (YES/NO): YES